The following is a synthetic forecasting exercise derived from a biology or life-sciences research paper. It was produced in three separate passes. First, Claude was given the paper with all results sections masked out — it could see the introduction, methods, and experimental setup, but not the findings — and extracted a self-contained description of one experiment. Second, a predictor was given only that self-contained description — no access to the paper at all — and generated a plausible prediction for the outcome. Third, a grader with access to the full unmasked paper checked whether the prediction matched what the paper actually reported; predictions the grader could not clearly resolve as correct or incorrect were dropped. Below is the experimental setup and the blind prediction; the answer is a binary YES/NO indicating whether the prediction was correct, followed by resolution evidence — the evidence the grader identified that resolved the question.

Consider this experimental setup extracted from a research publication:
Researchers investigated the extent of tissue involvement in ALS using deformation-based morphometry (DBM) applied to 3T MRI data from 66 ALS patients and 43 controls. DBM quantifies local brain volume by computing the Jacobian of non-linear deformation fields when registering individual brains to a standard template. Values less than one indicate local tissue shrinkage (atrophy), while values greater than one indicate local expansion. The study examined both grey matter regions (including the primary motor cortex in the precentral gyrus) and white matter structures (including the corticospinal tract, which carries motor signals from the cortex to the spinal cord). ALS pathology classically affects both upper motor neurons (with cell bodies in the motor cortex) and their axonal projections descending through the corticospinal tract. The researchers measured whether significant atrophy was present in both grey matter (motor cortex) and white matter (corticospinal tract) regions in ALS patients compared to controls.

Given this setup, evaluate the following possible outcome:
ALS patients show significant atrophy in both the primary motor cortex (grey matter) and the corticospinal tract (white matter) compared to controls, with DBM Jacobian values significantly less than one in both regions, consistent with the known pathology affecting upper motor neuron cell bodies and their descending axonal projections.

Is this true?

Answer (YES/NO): YES